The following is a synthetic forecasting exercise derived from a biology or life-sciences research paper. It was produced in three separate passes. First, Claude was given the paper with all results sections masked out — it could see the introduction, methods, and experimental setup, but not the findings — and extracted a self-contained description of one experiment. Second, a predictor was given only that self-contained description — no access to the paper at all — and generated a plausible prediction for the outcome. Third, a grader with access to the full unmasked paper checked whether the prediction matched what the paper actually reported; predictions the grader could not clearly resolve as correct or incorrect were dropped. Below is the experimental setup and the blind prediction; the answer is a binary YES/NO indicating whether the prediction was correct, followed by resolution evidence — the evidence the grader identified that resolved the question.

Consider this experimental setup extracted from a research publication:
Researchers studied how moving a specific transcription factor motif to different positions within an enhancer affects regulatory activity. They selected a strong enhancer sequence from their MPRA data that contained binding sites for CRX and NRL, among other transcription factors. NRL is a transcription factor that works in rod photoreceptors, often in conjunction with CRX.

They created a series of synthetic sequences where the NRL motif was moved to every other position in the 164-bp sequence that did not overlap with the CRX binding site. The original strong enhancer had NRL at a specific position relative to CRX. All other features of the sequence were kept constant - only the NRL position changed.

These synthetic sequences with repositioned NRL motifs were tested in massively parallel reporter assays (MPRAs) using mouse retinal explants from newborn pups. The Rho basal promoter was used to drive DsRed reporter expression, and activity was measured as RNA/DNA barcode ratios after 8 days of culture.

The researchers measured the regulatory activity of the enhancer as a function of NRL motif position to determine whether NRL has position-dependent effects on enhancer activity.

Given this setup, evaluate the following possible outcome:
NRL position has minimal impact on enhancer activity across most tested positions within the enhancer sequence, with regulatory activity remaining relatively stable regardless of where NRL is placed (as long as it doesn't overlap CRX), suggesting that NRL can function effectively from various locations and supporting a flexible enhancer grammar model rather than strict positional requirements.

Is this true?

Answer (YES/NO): NO